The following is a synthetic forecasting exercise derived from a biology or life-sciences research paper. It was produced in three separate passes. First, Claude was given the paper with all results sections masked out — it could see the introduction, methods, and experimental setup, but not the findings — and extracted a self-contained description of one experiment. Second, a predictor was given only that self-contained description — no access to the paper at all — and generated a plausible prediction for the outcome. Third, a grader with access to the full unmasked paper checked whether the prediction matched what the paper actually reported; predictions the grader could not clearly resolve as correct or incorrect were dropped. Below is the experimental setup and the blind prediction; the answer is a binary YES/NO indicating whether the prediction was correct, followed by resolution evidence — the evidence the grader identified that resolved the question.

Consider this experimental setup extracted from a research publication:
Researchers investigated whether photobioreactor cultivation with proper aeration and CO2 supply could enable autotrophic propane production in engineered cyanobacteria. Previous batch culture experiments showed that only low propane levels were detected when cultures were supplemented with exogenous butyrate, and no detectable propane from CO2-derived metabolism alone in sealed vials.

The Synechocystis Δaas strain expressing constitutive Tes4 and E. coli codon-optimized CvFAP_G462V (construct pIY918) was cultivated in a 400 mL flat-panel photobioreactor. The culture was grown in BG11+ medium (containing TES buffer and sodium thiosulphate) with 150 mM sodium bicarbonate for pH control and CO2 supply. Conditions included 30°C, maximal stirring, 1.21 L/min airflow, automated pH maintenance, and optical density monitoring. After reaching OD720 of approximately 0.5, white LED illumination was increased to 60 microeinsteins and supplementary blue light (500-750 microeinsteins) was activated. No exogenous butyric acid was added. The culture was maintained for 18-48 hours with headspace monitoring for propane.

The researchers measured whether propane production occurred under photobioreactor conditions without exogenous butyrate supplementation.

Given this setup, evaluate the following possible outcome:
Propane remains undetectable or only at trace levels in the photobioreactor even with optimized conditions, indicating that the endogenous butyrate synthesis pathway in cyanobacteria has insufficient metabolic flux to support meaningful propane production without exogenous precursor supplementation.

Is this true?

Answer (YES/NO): NO